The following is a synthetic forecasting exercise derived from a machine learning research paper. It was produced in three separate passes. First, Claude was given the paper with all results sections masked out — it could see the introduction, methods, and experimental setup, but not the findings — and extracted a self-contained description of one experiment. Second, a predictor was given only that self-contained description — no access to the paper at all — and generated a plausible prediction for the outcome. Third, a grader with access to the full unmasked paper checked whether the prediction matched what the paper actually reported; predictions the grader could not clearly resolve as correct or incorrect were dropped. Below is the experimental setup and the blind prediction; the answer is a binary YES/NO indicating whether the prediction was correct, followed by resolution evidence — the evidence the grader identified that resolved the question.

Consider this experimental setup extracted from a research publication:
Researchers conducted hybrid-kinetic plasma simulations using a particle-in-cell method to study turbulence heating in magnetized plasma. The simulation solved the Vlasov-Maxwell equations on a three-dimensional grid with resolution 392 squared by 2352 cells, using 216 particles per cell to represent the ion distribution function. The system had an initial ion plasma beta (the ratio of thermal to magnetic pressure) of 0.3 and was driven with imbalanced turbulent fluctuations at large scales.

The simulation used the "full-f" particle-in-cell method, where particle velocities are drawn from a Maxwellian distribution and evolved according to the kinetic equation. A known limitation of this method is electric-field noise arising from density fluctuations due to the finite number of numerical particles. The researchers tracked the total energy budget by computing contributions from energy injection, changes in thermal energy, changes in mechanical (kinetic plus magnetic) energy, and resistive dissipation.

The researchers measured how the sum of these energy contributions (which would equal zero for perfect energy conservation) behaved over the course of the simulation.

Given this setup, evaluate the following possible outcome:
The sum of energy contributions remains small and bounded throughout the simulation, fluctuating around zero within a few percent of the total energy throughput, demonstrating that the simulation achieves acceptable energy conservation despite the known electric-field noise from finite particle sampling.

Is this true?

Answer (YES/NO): NO